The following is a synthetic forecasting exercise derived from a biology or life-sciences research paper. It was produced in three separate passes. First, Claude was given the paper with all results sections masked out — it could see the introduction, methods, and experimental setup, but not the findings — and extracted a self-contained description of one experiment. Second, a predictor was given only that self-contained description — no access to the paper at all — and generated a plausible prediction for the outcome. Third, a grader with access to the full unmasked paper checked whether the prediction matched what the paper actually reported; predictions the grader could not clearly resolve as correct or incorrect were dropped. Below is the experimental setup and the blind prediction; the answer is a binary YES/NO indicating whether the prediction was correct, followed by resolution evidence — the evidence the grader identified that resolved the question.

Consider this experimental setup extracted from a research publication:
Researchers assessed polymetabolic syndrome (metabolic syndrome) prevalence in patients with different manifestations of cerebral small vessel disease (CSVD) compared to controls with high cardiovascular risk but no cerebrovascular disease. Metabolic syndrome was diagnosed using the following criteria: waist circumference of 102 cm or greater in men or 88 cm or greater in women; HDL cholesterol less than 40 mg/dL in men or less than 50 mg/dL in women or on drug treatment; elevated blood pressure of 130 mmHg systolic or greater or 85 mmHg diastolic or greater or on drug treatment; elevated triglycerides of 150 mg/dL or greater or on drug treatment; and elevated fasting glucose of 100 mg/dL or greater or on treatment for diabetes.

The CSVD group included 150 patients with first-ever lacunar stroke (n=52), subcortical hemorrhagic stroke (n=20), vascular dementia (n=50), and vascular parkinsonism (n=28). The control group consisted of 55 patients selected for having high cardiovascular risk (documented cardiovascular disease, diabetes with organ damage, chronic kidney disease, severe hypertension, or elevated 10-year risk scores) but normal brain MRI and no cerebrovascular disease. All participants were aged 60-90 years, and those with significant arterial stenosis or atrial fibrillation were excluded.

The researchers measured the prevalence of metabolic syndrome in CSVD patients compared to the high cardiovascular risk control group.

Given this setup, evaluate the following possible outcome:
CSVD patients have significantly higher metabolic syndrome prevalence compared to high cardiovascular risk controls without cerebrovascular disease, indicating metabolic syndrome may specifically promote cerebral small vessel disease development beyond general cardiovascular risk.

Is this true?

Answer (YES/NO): YES